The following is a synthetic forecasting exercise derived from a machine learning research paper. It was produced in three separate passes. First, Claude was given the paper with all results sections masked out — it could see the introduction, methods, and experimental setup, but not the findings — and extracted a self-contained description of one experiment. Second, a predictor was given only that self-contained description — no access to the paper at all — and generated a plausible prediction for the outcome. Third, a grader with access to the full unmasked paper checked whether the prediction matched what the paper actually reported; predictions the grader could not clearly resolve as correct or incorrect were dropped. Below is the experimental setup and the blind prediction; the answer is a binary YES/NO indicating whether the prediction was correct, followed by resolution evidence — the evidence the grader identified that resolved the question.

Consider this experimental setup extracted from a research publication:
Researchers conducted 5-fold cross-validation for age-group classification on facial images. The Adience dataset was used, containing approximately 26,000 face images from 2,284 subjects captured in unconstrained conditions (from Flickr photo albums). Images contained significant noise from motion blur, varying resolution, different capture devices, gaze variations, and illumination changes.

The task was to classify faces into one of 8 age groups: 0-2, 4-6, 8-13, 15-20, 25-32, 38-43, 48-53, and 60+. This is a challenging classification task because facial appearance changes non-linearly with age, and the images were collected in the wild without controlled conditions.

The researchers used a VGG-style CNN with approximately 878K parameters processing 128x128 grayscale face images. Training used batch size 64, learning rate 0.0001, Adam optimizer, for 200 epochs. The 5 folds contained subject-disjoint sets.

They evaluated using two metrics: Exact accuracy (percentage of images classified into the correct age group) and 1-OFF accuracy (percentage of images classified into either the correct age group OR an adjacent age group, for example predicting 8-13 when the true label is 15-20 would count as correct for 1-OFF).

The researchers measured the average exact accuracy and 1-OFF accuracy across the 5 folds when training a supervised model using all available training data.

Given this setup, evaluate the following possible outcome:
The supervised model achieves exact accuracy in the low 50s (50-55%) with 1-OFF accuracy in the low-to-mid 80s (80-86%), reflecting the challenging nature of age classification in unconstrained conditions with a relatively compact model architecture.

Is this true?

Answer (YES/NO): NO